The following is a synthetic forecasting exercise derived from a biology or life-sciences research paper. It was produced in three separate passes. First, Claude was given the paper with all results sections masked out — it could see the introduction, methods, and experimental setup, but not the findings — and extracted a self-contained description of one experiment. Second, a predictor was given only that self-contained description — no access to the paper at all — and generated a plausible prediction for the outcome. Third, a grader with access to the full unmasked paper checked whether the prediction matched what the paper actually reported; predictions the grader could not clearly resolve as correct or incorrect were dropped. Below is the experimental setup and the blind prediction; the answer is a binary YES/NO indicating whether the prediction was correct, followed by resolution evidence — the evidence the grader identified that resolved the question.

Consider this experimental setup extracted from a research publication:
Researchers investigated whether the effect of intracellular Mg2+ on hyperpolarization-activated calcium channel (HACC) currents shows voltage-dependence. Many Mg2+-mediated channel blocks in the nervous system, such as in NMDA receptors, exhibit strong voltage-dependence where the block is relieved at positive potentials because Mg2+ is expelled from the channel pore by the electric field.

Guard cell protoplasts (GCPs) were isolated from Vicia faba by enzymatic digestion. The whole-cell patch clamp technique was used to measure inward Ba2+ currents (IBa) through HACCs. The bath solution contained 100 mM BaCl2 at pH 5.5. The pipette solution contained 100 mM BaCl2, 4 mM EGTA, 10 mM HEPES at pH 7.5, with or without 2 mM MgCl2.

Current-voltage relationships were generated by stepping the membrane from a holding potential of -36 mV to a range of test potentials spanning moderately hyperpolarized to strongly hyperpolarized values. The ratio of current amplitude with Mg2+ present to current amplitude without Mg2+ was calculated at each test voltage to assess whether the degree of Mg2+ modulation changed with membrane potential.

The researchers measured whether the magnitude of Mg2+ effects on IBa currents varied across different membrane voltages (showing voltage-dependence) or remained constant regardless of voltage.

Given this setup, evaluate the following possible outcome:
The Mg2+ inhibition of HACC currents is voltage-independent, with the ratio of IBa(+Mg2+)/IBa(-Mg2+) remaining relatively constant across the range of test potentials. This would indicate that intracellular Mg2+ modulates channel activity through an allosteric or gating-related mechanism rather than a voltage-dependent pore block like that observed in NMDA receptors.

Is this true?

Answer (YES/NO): NO